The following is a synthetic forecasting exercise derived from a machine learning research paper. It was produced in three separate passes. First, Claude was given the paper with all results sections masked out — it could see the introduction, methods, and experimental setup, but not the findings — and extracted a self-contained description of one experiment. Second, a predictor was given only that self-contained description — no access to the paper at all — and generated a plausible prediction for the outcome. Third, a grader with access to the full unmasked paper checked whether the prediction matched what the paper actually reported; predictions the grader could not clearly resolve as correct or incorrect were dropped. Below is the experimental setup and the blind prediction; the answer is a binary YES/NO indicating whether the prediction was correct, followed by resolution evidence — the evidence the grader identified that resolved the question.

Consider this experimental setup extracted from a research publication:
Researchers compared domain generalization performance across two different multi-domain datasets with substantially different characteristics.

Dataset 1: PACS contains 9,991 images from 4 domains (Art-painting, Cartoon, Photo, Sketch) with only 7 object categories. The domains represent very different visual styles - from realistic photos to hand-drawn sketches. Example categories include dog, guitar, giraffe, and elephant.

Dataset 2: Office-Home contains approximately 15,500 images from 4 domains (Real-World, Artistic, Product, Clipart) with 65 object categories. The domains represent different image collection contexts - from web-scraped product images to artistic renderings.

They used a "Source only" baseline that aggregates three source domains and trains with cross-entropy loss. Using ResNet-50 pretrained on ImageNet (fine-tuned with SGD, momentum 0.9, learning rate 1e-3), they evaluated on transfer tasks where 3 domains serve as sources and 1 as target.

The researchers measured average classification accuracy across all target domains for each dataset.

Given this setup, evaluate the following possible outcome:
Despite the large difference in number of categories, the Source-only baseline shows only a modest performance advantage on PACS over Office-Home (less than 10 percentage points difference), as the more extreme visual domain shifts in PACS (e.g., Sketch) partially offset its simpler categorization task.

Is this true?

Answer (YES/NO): NO